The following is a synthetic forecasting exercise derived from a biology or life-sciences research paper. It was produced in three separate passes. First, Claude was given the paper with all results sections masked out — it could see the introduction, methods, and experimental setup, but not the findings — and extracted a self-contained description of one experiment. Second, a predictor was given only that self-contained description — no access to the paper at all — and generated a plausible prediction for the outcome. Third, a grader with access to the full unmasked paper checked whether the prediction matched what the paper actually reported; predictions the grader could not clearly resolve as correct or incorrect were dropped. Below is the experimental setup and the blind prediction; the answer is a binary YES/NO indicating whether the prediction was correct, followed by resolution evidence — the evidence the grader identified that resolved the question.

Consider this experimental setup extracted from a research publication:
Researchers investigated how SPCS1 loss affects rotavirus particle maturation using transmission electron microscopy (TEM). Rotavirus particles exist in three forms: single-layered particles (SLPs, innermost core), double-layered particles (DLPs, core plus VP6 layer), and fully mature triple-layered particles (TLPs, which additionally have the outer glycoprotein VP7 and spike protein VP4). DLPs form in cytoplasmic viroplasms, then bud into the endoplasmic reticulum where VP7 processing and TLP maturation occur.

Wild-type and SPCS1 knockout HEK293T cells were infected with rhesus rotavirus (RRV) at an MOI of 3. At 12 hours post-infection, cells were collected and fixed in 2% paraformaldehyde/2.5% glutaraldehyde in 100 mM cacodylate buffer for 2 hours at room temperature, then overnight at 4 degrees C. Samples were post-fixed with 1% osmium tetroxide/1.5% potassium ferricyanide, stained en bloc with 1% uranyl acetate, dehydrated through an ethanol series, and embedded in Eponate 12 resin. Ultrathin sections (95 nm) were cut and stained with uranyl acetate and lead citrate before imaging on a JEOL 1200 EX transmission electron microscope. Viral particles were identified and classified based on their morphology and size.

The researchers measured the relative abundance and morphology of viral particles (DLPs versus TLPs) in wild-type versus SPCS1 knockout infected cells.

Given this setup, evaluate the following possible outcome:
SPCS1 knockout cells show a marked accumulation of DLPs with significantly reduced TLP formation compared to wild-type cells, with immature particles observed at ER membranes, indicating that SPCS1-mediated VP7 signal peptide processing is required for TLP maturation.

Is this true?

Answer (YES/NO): NO